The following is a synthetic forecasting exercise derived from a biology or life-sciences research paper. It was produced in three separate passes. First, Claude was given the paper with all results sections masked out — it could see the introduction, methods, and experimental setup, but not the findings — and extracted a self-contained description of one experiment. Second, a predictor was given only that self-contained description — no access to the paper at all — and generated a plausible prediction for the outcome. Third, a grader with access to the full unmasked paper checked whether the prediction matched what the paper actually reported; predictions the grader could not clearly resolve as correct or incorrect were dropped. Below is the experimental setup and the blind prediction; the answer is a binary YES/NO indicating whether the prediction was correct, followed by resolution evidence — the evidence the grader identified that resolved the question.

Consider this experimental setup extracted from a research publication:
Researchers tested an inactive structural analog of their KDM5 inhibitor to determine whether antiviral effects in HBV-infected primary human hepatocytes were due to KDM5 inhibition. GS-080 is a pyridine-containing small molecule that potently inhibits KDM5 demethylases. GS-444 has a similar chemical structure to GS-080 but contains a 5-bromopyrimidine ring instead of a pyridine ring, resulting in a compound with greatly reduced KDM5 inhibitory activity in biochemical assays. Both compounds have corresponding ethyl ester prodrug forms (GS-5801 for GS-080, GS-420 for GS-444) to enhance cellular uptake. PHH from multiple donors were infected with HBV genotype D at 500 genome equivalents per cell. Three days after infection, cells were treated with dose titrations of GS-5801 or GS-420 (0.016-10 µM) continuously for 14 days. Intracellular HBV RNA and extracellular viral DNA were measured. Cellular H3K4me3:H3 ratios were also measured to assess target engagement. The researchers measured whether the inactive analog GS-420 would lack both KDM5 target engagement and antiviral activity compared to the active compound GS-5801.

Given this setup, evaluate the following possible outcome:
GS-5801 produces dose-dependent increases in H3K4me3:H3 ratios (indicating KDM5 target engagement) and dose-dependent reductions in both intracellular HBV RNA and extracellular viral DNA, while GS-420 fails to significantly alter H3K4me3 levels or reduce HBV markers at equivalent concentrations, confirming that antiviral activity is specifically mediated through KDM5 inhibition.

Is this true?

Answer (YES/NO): NO